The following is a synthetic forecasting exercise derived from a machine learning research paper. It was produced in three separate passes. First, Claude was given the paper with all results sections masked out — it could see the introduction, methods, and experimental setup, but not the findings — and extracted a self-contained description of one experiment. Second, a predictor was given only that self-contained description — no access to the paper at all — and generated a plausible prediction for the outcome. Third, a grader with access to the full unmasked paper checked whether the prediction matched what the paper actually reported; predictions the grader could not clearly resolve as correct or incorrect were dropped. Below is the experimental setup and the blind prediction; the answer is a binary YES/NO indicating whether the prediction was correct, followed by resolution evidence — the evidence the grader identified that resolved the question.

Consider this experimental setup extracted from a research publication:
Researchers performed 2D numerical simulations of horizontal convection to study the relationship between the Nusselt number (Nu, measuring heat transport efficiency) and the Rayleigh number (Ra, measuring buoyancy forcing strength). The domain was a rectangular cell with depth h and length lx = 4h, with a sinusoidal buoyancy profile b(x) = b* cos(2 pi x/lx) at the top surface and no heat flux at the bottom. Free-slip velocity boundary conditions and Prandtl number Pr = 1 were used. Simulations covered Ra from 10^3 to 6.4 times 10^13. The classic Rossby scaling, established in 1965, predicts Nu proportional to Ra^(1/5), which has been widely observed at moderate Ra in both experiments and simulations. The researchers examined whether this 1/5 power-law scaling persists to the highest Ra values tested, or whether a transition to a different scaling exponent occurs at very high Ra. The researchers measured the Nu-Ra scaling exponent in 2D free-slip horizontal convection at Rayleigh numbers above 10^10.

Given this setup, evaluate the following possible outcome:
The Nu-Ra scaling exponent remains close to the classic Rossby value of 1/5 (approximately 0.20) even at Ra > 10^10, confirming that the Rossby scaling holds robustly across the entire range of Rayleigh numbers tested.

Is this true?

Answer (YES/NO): NO